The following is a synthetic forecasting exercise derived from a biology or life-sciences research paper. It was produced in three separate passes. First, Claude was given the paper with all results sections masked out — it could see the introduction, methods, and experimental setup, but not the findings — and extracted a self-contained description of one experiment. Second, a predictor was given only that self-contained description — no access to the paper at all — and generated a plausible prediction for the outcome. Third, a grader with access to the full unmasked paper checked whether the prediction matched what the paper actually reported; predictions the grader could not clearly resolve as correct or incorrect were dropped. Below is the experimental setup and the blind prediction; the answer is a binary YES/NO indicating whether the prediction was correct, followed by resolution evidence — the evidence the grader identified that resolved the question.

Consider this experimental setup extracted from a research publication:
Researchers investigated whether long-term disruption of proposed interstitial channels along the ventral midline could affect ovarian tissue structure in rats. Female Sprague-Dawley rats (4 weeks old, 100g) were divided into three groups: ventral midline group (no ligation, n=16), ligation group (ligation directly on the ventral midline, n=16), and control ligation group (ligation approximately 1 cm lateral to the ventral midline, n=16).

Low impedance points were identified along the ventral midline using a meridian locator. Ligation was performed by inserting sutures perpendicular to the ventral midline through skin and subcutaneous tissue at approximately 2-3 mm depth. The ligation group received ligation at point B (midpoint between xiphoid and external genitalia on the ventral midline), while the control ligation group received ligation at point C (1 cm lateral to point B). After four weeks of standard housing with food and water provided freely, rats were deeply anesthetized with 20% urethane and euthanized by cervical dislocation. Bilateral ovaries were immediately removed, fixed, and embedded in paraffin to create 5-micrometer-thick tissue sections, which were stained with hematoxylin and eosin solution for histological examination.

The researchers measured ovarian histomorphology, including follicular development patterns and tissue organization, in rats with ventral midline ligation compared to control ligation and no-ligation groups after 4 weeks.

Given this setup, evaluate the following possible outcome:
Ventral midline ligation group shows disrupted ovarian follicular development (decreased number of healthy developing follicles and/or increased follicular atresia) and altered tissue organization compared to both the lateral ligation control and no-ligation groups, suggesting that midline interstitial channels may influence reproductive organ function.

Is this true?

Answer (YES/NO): NO